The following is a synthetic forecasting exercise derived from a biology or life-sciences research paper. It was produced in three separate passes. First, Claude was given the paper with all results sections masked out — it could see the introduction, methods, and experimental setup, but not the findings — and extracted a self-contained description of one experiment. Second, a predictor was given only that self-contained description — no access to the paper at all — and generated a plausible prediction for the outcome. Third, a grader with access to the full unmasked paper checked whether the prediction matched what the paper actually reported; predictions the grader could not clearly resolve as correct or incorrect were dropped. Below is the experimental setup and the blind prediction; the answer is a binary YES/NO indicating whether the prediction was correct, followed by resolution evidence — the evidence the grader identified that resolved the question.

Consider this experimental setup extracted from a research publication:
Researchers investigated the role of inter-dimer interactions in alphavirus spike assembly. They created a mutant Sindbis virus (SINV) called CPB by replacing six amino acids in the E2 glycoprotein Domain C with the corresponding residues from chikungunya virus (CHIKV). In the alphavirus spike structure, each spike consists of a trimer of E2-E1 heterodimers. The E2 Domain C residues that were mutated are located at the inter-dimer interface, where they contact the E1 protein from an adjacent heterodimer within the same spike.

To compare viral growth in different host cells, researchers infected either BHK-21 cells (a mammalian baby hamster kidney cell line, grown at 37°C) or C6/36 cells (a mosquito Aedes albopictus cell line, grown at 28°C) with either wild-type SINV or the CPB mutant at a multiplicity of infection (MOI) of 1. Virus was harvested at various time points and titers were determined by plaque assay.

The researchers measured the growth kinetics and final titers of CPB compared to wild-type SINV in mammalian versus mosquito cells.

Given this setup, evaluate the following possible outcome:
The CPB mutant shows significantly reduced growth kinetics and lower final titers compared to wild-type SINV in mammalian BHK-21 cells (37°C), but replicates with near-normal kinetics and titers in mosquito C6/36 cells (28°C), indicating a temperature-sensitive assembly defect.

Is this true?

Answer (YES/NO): NO